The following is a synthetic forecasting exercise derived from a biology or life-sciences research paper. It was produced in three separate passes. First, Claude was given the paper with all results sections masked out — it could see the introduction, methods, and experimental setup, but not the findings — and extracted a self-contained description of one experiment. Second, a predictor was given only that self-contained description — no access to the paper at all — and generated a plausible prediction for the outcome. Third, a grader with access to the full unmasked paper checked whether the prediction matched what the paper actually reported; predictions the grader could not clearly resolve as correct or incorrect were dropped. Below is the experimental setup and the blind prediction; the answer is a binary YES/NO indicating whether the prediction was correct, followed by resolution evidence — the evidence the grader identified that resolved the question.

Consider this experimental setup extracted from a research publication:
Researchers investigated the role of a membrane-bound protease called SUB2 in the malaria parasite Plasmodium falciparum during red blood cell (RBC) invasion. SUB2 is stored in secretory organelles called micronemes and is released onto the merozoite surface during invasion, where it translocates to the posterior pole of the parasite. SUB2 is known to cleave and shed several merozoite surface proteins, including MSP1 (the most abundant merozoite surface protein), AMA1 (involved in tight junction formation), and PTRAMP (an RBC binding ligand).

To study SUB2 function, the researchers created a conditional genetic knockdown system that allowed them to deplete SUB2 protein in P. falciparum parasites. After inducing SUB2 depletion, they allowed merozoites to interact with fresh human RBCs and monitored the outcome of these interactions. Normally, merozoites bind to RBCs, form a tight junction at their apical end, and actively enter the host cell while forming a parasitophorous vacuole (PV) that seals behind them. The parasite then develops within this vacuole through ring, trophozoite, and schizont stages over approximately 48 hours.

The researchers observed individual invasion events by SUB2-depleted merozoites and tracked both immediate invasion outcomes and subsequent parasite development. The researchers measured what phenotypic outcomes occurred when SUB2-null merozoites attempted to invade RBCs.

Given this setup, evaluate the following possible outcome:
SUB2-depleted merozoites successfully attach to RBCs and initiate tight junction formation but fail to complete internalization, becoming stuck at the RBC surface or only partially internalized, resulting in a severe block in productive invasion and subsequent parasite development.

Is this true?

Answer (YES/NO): NO